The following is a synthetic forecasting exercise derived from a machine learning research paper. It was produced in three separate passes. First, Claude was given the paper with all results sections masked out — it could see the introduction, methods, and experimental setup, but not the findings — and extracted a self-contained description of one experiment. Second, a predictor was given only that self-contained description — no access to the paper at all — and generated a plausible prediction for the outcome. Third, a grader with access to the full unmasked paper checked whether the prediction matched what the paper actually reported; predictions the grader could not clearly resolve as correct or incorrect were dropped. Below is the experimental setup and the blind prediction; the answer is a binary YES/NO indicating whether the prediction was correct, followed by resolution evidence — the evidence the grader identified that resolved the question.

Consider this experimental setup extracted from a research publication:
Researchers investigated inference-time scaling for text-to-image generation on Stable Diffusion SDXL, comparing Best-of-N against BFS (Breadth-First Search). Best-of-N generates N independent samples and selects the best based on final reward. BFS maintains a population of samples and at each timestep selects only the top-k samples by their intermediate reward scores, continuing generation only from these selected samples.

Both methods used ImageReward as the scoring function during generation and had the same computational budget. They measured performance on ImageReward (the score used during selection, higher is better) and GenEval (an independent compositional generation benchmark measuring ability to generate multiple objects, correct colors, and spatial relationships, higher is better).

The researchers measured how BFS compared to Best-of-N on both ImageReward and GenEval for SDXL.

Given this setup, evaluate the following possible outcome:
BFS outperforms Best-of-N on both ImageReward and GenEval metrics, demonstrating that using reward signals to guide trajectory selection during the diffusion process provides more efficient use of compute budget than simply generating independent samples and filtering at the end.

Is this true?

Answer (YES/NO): YES